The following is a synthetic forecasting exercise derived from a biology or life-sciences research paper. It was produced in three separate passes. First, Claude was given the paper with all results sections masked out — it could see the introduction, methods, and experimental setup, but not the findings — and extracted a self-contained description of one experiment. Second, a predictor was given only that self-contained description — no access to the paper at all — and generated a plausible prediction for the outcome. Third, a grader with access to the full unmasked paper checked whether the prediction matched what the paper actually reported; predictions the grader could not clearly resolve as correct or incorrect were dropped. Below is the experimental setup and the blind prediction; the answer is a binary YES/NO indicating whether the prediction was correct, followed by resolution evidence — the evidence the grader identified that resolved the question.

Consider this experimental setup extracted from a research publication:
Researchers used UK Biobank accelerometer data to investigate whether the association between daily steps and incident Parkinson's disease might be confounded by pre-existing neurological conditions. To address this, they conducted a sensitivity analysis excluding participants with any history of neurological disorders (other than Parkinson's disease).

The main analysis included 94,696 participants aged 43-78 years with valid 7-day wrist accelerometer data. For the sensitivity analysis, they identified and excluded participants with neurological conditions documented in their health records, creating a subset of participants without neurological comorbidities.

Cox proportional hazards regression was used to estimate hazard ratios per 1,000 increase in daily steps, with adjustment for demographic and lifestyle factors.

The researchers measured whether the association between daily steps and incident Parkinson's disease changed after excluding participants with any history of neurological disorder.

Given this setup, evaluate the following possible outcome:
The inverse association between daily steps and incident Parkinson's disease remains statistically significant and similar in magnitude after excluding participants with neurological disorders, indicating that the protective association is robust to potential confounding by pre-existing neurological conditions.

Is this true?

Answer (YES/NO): YES